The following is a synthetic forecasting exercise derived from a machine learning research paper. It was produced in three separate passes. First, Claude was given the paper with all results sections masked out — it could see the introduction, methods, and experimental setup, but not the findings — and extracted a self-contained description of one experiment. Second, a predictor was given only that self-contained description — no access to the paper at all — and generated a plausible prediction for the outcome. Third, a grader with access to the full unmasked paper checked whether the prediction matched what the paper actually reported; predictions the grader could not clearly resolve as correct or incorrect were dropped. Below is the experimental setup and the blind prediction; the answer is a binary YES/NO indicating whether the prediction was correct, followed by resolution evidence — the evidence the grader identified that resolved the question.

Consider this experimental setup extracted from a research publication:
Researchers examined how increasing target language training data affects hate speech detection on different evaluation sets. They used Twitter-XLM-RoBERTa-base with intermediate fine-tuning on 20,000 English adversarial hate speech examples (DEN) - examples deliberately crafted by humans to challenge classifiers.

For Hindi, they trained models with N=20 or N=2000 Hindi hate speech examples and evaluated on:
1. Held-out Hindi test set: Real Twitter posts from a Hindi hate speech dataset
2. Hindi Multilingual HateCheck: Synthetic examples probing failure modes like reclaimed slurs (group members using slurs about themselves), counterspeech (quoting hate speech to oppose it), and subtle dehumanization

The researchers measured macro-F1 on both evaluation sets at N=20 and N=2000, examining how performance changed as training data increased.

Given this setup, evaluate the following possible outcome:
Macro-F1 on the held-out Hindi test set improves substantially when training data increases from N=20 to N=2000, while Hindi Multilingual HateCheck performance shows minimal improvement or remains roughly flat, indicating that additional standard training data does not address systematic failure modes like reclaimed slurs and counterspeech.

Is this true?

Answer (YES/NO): NO